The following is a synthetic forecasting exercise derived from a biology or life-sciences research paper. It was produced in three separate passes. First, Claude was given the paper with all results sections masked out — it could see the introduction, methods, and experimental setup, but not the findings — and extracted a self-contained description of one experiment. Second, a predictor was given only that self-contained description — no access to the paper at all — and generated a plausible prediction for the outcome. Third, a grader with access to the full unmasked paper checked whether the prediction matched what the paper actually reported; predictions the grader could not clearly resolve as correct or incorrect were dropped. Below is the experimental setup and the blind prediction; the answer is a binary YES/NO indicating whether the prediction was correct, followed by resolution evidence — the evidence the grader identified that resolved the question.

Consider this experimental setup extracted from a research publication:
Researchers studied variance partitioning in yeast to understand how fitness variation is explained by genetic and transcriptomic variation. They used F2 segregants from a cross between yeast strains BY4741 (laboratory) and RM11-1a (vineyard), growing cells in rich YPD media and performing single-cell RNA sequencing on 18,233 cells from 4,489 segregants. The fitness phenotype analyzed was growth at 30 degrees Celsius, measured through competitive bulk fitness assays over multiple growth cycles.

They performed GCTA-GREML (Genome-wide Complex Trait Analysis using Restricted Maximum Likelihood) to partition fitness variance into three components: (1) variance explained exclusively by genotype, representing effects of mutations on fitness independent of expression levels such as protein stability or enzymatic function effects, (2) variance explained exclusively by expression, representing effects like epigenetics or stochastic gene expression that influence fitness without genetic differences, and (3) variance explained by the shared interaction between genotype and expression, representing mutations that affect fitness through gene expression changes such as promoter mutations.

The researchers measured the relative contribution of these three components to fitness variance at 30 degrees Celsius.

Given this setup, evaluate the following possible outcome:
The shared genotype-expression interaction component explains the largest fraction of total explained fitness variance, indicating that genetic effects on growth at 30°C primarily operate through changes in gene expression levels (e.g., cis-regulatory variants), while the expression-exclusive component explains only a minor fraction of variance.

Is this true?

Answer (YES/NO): YES